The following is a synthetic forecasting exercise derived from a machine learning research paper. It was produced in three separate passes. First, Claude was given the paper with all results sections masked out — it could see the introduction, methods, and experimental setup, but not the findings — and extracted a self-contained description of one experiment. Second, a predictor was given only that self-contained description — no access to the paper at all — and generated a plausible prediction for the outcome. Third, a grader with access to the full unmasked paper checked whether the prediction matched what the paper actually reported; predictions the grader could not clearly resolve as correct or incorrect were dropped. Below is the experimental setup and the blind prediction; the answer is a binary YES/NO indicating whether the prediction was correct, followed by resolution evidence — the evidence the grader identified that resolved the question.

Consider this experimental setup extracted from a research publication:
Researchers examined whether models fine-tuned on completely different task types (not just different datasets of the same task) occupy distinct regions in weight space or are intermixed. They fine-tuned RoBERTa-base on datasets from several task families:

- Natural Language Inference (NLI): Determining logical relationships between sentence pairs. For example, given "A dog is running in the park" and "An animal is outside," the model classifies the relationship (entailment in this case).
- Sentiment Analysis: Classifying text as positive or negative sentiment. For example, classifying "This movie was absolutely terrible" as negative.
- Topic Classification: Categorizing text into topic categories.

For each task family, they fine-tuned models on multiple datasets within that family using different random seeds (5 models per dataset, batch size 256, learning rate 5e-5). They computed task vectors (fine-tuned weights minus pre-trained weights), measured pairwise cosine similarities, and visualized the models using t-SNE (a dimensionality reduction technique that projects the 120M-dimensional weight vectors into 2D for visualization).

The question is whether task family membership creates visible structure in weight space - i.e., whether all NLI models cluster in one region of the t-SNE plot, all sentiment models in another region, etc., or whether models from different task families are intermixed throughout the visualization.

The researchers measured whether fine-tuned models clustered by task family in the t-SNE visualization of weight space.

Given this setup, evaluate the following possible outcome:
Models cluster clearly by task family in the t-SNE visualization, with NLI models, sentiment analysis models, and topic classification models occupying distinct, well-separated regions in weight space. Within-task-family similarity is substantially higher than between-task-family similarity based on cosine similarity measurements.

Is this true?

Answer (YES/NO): YES